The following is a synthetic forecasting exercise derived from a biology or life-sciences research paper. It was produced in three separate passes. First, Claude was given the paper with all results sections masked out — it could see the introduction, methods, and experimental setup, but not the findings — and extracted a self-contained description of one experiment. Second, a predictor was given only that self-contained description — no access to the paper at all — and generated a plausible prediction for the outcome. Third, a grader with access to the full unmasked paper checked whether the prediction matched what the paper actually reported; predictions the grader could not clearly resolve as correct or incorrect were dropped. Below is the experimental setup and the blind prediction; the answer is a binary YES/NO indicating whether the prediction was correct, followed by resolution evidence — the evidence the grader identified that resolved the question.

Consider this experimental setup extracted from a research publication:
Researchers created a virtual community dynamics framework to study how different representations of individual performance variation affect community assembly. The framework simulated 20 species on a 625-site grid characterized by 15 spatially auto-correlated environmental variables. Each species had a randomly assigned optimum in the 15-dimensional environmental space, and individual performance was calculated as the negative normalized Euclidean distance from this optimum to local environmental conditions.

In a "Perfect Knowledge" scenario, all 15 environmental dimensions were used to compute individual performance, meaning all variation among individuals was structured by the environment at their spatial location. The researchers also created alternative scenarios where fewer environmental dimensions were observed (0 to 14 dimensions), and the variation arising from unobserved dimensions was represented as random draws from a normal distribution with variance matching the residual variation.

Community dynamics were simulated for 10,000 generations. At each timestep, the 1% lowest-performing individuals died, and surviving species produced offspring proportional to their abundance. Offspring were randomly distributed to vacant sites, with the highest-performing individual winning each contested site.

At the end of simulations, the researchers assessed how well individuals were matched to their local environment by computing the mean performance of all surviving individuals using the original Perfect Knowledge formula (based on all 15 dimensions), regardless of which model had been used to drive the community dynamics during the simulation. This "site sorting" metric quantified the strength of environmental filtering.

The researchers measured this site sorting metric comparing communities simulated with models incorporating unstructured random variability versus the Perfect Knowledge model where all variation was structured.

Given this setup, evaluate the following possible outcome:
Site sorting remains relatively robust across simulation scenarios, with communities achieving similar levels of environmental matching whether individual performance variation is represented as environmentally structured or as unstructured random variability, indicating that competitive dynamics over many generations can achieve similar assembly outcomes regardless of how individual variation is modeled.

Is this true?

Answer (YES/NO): NO